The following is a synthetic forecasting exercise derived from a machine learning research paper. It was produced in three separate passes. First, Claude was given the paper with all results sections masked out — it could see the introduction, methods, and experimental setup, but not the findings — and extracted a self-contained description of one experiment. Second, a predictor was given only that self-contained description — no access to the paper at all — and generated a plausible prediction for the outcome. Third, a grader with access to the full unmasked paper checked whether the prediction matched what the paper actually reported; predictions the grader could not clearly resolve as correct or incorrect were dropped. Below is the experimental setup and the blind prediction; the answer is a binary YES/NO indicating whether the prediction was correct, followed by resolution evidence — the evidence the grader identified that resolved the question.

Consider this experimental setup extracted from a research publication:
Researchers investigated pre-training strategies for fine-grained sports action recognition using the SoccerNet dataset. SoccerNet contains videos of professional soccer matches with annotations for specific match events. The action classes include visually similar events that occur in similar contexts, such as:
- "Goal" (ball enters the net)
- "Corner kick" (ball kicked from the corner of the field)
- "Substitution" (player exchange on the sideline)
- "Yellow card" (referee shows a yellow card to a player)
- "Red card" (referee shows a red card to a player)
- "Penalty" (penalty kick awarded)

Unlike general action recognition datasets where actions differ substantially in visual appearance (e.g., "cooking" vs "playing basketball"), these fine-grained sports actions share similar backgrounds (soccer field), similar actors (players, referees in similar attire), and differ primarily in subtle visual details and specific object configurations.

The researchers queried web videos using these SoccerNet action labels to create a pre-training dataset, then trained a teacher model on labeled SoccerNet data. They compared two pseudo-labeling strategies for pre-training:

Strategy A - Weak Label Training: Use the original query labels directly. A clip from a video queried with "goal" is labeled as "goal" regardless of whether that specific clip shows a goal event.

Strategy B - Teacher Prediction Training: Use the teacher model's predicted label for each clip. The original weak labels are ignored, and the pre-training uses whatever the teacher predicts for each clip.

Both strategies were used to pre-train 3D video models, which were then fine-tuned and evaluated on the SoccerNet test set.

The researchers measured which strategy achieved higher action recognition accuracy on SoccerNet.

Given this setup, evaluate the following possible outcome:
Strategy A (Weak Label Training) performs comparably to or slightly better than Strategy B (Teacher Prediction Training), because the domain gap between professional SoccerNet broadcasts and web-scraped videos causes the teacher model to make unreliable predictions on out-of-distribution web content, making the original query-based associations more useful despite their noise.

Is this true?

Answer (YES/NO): YES